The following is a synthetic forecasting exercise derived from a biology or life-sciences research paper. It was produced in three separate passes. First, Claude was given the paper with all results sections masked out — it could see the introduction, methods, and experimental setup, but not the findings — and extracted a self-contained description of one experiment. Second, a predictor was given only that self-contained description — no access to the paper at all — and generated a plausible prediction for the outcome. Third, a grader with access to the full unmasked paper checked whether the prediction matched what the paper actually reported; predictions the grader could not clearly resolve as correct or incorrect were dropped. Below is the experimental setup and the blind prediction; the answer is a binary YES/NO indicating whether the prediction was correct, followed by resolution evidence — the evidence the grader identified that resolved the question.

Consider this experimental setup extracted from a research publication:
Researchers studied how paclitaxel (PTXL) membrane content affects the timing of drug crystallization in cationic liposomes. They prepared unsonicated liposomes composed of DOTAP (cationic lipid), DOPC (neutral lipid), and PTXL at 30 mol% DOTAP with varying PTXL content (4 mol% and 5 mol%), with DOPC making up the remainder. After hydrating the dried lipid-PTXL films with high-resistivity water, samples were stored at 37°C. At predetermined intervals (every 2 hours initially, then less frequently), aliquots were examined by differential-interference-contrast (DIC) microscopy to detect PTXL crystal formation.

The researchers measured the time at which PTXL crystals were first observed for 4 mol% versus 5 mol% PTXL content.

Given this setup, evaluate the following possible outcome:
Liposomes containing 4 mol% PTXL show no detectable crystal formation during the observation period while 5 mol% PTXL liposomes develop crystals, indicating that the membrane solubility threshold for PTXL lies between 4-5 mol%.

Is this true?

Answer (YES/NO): NO